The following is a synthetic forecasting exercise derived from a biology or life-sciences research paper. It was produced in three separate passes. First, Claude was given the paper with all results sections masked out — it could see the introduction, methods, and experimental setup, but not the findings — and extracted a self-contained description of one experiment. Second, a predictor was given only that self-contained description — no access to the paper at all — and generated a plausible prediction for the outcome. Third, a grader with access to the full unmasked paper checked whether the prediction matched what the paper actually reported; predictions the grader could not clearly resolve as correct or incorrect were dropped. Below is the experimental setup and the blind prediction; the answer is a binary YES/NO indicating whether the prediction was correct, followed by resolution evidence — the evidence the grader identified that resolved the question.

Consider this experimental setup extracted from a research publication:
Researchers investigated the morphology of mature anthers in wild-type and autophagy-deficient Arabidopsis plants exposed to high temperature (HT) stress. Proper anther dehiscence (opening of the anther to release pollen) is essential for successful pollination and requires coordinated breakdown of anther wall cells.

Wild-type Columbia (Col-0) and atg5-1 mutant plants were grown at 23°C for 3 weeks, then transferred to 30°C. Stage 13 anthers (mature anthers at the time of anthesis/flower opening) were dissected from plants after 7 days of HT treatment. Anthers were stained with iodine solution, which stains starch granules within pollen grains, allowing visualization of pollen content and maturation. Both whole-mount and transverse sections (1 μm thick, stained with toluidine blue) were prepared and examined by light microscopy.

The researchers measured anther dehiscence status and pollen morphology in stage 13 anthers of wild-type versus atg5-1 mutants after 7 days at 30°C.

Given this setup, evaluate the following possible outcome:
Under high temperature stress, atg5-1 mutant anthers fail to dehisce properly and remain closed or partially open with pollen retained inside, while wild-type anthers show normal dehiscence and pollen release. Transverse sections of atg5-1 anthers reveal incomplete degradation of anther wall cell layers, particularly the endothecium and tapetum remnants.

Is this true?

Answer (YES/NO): NO